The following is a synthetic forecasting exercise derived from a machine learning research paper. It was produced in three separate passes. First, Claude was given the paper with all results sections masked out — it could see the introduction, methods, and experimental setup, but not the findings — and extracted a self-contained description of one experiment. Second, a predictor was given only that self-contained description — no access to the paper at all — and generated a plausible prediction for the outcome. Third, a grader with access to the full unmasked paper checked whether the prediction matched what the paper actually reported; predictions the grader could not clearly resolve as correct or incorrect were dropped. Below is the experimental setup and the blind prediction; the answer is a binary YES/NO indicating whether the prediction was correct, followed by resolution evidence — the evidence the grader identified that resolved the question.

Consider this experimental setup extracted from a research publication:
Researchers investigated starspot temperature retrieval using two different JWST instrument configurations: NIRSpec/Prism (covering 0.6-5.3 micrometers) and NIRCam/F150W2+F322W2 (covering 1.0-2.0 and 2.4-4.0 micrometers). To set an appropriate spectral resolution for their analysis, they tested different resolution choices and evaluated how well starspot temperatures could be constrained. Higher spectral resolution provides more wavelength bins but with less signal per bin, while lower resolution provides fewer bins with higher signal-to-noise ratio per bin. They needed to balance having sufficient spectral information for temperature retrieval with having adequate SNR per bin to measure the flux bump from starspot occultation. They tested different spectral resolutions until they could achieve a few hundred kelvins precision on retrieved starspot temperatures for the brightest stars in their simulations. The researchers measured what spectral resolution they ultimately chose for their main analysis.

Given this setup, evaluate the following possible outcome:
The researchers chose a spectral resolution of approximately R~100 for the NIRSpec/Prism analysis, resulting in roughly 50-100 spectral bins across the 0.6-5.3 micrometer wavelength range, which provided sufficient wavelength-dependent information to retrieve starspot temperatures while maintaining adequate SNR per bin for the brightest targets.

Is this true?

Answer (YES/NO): NO